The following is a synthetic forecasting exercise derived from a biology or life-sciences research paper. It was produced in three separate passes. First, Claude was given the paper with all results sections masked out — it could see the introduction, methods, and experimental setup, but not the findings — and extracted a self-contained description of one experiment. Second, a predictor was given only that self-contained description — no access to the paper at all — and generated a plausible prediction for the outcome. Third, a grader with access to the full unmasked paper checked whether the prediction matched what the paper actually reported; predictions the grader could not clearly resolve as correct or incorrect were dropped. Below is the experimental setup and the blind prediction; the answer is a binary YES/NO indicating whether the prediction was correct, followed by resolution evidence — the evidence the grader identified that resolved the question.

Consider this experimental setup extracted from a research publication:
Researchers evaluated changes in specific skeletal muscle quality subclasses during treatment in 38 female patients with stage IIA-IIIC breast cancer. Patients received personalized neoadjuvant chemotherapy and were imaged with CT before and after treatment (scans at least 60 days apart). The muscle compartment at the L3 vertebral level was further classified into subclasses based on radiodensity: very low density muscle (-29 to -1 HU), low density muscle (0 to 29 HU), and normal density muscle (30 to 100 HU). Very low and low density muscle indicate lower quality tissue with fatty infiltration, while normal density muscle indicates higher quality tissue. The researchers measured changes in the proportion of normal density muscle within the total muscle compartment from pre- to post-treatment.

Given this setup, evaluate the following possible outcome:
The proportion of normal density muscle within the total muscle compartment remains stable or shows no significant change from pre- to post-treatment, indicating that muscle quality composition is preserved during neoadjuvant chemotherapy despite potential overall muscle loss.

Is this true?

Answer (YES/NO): YES